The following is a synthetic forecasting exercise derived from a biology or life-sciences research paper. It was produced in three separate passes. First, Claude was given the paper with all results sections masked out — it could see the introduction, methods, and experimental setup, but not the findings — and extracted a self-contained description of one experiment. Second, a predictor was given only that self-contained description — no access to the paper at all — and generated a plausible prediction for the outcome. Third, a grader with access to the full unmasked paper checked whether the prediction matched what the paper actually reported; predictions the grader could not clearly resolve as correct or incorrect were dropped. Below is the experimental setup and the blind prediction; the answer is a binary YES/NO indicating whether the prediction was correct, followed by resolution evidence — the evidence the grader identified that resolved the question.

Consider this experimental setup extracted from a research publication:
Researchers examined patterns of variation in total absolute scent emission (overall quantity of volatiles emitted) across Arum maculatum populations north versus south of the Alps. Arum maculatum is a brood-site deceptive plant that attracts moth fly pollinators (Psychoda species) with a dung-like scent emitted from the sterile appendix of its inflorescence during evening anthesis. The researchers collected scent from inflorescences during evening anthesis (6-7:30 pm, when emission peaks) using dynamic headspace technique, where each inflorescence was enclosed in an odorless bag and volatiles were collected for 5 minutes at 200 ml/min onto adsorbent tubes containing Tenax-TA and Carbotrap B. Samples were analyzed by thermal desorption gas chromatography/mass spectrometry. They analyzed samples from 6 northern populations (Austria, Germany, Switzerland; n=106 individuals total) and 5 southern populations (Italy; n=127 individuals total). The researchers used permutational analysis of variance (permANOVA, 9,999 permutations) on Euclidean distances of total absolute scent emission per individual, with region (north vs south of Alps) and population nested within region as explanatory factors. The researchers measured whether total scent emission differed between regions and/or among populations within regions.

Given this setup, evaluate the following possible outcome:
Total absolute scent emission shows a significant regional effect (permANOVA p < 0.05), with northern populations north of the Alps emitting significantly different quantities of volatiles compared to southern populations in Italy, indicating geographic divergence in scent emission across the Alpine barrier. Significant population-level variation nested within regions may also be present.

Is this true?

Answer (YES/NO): YES